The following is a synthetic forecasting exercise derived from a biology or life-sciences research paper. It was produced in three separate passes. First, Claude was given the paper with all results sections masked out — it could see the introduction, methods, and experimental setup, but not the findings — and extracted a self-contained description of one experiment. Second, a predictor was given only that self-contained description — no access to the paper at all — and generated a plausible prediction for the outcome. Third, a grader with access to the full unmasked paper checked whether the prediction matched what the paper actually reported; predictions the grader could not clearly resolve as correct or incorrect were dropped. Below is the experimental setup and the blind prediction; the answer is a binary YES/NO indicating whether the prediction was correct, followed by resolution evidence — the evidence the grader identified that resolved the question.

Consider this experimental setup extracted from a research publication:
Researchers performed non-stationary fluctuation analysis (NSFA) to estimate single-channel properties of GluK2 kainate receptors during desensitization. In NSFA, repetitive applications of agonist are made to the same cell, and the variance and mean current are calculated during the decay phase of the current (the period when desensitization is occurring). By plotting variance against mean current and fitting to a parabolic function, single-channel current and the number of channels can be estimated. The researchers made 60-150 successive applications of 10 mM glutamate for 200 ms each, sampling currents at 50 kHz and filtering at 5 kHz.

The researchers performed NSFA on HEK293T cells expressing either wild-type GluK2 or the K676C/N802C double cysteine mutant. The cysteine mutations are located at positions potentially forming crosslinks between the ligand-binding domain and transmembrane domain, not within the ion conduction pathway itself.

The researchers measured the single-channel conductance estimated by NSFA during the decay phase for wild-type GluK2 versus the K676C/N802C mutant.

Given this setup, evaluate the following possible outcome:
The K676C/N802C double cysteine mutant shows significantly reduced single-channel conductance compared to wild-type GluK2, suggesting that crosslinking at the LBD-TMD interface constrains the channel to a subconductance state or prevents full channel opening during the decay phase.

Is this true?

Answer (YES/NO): NO